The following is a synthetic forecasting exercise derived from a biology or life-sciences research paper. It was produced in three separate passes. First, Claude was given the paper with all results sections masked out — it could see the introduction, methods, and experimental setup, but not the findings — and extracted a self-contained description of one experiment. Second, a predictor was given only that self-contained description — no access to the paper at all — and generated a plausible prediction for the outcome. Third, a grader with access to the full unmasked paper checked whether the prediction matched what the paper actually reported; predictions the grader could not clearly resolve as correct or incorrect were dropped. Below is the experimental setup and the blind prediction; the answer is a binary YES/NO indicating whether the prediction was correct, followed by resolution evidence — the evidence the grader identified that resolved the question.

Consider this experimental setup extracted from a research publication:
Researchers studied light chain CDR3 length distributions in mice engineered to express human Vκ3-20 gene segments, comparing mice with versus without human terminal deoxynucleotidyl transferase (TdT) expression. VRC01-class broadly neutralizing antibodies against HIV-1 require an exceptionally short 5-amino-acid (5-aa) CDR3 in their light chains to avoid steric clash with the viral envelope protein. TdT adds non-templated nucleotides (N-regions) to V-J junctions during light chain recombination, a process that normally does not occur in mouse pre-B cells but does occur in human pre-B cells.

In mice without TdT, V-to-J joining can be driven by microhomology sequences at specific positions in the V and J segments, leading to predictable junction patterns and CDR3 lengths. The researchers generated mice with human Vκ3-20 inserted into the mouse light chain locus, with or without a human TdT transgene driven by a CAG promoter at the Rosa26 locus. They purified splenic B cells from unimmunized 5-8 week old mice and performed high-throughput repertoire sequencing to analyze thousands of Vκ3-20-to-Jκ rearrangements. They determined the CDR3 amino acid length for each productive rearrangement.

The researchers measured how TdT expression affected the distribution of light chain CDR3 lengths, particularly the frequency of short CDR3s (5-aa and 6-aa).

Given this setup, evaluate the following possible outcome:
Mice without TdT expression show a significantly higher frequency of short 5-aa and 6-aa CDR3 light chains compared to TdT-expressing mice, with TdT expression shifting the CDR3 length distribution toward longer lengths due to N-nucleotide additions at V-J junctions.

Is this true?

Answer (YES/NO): NO